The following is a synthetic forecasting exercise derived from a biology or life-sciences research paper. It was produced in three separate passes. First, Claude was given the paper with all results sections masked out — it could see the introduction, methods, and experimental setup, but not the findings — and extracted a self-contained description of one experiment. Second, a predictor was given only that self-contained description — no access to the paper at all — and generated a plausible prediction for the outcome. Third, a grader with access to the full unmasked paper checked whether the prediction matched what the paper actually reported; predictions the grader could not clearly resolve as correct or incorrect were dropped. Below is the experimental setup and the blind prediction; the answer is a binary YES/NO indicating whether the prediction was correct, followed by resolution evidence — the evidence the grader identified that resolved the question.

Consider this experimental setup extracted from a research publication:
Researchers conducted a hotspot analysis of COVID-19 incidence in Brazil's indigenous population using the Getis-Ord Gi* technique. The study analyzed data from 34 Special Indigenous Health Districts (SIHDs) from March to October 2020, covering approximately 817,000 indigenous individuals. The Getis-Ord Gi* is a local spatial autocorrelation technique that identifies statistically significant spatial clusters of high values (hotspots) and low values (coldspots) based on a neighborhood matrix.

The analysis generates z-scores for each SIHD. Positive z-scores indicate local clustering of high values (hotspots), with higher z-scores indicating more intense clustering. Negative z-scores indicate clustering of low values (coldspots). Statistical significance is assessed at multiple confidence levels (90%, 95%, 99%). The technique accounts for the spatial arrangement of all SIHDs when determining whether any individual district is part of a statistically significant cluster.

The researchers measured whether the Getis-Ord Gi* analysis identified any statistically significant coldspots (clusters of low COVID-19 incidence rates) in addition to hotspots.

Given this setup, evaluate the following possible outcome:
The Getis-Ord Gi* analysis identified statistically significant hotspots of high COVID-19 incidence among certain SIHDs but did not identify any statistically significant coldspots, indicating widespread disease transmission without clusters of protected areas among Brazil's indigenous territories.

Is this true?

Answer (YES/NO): NO